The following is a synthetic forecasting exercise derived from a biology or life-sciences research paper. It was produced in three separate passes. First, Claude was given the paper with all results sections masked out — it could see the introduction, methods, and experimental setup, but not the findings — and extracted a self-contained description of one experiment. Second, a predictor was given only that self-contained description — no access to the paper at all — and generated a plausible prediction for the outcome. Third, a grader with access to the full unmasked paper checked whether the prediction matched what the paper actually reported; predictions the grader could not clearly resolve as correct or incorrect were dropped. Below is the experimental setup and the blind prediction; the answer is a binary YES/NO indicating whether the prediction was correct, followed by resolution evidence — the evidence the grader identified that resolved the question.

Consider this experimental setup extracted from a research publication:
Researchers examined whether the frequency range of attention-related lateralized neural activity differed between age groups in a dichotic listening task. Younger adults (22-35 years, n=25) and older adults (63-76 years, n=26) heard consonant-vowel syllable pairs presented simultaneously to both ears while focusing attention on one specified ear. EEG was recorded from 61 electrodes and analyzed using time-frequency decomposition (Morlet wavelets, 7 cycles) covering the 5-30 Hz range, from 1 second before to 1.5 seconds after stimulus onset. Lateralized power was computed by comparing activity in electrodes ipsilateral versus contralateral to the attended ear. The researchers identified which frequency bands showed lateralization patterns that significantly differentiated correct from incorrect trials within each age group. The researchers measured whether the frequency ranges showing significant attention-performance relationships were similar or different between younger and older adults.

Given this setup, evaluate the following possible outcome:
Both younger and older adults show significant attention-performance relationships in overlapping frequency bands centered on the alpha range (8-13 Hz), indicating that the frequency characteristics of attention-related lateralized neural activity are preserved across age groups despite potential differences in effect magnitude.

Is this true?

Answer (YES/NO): NO